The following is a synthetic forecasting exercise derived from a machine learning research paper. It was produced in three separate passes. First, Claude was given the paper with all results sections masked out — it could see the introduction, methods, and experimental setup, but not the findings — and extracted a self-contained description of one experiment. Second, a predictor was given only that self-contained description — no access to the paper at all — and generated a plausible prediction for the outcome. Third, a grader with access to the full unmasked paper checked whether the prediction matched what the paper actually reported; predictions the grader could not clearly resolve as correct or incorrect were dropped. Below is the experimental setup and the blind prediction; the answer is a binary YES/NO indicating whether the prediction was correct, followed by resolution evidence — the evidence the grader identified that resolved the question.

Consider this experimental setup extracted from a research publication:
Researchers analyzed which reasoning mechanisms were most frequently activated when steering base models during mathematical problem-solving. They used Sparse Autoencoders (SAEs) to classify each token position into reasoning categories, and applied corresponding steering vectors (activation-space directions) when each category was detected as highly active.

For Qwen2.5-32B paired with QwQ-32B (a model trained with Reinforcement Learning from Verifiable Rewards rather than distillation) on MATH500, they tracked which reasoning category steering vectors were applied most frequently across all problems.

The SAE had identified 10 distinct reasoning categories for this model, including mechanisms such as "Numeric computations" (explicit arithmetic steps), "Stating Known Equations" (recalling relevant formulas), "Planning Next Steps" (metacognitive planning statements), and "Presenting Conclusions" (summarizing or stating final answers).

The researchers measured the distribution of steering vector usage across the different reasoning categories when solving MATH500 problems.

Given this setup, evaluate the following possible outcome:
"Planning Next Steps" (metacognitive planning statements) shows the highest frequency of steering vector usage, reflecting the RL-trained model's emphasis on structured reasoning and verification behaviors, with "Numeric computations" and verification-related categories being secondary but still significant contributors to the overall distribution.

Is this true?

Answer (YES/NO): NO